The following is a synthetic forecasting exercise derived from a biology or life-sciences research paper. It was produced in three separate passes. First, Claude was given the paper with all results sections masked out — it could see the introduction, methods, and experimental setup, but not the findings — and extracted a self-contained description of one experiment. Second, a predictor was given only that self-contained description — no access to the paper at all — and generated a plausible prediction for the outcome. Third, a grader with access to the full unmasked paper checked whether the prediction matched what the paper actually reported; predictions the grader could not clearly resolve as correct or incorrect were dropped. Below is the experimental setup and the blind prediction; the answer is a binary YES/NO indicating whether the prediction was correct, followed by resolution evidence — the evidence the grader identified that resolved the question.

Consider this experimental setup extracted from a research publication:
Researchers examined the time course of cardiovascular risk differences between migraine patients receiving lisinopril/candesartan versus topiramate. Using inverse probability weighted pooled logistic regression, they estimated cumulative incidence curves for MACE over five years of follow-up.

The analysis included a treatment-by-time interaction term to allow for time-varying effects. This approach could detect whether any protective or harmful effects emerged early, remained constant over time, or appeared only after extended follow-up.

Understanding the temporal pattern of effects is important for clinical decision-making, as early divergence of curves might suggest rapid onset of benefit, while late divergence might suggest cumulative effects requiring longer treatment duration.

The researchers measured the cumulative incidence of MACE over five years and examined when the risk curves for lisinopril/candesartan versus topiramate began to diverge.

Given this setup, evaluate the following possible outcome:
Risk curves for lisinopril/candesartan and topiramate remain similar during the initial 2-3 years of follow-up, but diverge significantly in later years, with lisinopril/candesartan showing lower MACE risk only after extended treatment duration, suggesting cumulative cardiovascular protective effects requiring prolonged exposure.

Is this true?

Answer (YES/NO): NO